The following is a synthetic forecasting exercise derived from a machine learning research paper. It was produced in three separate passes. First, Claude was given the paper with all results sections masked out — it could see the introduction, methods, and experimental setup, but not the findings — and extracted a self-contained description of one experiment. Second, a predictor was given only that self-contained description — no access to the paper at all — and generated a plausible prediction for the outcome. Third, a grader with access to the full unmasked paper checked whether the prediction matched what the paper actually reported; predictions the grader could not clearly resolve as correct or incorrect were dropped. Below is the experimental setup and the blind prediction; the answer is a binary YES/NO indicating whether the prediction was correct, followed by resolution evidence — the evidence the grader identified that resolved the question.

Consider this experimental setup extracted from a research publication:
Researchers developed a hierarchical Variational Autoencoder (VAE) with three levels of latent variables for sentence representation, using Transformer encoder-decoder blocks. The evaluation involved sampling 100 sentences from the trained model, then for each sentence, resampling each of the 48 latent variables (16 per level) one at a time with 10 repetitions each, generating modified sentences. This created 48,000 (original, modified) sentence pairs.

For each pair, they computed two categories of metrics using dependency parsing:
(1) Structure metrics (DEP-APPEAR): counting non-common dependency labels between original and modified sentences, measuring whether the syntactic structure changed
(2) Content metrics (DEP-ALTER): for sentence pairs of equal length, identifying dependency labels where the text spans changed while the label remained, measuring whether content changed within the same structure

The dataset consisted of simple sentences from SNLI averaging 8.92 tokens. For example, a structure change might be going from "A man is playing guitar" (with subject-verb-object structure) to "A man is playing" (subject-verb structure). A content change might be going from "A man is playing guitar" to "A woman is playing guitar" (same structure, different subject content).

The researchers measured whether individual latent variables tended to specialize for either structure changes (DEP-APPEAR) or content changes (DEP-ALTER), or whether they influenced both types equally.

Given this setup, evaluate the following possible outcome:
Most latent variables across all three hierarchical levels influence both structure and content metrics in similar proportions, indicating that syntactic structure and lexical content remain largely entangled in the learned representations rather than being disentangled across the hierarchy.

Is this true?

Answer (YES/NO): NO